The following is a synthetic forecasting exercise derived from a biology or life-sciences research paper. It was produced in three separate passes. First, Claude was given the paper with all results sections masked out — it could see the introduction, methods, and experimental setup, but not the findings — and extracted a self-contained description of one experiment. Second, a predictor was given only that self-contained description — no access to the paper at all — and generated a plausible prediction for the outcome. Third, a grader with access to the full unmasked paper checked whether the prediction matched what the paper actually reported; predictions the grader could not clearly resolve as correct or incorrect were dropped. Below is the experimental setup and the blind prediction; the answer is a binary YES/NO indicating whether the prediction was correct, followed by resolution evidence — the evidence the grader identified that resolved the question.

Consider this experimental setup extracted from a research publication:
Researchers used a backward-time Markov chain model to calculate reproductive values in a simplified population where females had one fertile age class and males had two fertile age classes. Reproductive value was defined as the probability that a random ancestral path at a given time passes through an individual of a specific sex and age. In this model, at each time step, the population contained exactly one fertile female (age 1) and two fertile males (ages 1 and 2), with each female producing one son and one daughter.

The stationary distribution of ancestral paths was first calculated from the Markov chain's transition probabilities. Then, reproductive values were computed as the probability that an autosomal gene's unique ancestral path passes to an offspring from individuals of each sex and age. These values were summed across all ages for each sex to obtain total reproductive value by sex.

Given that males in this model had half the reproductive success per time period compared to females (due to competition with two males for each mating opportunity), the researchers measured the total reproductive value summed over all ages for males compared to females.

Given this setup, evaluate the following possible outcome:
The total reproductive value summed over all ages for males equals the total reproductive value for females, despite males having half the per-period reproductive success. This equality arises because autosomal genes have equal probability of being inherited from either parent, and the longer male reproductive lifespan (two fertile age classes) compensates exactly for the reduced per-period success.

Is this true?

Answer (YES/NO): NO